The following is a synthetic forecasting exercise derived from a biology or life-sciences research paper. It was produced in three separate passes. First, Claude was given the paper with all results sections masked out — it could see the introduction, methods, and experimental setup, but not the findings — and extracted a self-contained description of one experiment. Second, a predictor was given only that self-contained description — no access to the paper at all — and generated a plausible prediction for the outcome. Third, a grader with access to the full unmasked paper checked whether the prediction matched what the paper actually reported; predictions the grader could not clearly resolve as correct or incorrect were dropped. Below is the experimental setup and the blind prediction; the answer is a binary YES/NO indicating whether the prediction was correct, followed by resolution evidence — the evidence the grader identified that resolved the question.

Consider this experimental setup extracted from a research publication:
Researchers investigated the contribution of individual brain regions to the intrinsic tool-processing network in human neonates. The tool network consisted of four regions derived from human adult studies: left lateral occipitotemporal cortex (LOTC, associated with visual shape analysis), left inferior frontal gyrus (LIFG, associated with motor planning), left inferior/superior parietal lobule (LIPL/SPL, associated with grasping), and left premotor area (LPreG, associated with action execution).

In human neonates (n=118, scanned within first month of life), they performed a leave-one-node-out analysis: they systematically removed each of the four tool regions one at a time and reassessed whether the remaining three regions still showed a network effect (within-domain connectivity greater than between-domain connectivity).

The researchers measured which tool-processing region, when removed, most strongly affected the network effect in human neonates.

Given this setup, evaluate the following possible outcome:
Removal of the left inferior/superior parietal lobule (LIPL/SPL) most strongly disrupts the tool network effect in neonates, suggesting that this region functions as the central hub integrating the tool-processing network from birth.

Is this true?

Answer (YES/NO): NO